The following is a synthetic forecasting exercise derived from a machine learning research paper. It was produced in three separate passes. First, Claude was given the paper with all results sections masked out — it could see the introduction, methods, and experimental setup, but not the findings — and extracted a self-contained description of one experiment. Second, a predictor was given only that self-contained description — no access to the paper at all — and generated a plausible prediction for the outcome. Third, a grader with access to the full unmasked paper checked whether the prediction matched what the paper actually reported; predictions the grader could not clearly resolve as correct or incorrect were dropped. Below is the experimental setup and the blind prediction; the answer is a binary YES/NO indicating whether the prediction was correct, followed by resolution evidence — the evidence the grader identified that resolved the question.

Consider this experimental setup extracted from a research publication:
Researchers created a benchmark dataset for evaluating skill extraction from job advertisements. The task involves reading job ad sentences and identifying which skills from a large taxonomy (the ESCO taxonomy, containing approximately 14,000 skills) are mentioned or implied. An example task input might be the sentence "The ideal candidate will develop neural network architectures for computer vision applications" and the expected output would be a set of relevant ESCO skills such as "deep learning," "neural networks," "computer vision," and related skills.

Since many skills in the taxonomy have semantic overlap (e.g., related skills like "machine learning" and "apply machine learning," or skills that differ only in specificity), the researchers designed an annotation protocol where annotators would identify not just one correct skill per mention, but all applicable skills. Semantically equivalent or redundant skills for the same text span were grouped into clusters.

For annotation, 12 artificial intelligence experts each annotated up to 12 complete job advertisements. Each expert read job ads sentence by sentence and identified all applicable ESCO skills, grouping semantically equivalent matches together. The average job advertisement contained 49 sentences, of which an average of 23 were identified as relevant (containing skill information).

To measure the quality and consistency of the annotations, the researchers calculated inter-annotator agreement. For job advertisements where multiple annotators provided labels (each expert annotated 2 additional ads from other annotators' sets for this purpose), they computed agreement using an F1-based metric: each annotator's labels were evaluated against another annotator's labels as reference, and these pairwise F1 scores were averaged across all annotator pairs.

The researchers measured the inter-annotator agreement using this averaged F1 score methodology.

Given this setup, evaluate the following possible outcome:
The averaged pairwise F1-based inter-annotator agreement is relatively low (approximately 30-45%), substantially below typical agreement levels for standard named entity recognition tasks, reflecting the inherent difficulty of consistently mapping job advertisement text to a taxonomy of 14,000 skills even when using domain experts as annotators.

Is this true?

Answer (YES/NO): YES